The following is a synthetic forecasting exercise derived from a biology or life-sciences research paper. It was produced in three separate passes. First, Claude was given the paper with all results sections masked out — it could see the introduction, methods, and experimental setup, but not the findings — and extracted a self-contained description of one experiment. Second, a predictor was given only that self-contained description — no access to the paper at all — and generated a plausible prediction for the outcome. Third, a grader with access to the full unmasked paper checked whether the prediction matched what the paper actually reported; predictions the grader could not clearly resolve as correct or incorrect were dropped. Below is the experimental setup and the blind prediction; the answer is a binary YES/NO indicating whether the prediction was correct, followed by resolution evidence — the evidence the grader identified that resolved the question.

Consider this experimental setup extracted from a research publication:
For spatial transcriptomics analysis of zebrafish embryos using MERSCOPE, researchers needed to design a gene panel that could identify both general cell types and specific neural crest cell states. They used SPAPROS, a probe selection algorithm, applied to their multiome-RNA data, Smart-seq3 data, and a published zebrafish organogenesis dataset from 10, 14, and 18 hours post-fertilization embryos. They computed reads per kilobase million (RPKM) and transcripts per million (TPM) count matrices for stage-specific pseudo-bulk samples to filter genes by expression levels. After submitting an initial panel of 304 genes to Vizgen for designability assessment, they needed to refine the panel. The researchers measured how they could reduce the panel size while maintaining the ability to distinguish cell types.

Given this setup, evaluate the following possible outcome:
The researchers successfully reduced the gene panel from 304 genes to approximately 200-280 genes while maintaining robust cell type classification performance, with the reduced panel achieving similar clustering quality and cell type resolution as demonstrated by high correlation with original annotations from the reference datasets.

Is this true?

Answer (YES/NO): NO